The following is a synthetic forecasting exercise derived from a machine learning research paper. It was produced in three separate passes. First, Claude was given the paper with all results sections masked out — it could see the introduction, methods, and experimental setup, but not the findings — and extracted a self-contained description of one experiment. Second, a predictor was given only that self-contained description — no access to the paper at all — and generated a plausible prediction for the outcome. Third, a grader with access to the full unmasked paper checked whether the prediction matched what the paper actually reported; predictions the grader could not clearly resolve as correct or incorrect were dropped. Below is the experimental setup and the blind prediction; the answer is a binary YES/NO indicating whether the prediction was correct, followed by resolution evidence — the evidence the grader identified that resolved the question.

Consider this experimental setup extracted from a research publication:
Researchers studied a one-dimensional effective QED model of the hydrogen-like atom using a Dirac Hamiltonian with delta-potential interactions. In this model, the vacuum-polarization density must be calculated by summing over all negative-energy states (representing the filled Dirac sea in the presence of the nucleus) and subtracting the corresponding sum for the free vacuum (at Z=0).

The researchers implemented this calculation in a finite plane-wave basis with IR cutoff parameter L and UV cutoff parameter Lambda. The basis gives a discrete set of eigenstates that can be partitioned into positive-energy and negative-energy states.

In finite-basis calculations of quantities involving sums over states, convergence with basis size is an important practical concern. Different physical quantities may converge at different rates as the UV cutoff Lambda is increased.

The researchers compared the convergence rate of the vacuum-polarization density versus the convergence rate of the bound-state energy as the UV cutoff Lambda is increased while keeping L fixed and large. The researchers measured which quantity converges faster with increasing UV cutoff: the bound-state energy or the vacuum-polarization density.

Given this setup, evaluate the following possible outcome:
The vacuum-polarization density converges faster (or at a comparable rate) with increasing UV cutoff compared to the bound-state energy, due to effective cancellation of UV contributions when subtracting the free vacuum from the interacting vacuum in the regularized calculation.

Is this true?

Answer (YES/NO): NO